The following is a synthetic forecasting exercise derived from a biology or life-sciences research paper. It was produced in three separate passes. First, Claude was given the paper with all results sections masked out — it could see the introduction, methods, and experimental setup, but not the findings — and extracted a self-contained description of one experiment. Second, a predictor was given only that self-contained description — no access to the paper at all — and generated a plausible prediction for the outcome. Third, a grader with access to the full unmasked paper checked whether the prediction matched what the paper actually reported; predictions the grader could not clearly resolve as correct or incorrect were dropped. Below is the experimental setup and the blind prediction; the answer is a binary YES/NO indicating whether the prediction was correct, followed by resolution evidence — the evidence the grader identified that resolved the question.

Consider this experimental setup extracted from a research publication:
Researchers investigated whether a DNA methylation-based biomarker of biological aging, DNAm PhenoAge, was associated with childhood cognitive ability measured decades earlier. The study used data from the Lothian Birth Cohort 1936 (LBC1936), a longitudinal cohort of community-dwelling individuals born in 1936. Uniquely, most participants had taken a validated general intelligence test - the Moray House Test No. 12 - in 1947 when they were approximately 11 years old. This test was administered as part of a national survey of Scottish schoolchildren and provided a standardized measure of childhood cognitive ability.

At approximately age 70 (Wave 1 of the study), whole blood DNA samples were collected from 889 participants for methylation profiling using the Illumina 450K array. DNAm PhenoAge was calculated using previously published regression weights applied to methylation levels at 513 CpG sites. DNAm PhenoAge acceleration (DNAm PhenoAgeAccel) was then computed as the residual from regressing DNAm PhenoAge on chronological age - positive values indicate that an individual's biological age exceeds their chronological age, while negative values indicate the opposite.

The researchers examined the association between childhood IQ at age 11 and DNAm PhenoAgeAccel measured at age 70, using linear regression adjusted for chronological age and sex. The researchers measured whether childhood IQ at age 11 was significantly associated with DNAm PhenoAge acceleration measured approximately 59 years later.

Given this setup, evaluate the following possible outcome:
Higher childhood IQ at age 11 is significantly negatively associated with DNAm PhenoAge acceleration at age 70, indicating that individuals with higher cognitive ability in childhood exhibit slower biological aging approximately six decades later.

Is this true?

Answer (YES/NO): YES